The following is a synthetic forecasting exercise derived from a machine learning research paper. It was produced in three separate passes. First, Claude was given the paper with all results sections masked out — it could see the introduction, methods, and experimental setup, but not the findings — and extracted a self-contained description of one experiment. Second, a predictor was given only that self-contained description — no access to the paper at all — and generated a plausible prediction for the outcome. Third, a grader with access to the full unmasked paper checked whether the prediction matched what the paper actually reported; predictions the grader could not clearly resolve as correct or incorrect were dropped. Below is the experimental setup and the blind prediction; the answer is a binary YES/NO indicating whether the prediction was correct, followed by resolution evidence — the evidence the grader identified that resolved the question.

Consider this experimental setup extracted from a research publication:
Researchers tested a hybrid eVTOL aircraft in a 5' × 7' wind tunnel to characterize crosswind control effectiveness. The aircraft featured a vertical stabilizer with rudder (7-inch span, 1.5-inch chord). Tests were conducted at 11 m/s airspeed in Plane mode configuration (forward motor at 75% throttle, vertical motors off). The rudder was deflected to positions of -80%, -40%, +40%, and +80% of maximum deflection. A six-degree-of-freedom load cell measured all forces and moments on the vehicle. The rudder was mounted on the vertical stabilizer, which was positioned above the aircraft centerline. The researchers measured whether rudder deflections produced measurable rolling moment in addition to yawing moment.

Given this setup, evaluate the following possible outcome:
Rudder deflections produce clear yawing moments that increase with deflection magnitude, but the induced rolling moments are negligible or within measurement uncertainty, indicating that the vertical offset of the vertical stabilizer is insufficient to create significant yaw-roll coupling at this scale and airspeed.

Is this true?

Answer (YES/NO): NO